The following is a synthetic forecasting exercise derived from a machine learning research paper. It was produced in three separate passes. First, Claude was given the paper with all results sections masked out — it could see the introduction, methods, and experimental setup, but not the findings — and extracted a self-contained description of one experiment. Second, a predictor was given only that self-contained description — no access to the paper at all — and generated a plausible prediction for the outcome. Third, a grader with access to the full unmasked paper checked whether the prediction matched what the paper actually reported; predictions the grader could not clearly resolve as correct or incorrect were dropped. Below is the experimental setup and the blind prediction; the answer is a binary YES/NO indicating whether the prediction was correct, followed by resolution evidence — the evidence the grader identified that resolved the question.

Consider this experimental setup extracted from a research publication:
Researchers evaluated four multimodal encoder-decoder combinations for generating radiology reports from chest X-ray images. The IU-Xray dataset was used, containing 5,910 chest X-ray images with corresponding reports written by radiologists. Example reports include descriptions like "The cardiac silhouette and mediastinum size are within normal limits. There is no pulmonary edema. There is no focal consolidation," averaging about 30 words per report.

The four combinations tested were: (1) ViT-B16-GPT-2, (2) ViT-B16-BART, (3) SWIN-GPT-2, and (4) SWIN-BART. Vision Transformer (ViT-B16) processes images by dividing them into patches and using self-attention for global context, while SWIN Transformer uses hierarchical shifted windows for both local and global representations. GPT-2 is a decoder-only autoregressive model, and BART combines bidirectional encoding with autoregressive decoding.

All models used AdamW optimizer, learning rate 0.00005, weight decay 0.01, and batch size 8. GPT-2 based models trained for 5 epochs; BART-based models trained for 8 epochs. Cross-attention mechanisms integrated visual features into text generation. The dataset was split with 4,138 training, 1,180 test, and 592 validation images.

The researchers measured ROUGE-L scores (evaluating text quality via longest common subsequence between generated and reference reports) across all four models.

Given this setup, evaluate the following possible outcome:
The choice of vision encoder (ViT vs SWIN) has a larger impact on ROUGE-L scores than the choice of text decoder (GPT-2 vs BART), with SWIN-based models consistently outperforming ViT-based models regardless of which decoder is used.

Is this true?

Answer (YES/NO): NO